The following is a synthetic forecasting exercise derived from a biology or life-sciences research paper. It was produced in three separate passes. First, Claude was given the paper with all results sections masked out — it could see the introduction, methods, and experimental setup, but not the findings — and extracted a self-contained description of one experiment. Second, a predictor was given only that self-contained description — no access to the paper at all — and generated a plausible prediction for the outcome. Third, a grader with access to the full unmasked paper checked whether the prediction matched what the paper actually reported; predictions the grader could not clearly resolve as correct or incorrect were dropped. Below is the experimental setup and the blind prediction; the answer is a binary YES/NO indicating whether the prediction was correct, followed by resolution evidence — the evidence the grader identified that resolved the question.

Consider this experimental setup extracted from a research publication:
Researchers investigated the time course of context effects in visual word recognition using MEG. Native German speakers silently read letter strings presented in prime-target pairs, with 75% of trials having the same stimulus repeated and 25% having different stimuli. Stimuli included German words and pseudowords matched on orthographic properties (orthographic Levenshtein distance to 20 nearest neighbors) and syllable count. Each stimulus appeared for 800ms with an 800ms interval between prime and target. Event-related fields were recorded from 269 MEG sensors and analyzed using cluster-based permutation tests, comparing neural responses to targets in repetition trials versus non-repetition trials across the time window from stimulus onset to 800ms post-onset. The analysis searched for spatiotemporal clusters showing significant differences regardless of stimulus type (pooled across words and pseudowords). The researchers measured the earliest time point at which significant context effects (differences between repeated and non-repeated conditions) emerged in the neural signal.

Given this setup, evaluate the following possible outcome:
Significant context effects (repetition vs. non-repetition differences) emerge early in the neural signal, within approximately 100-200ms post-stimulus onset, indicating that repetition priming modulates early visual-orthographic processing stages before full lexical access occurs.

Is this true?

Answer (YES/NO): NO